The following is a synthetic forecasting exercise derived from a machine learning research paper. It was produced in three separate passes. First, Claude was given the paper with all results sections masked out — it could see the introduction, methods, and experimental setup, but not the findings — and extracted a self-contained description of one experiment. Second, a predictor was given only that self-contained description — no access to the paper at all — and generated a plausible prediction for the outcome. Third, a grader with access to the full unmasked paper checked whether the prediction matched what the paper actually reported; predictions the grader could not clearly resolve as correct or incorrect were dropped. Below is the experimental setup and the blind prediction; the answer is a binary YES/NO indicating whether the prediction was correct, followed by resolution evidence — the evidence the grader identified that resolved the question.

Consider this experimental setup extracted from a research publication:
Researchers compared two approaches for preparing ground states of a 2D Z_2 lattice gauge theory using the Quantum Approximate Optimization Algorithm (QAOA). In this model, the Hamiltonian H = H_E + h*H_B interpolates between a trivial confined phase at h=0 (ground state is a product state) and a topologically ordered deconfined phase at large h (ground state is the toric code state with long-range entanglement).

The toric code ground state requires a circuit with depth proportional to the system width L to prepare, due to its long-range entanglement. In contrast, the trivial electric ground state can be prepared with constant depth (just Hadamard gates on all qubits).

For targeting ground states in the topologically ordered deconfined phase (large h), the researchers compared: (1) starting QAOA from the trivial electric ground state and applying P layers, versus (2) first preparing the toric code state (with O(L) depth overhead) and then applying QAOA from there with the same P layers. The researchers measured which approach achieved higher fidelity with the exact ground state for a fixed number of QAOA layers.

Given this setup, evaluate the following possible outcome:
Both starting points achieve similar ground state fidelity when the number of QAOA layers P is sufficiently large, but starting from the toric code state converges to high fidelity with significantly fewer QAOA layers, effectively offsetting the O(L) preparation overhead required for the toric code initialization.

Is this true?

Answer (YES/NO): NO